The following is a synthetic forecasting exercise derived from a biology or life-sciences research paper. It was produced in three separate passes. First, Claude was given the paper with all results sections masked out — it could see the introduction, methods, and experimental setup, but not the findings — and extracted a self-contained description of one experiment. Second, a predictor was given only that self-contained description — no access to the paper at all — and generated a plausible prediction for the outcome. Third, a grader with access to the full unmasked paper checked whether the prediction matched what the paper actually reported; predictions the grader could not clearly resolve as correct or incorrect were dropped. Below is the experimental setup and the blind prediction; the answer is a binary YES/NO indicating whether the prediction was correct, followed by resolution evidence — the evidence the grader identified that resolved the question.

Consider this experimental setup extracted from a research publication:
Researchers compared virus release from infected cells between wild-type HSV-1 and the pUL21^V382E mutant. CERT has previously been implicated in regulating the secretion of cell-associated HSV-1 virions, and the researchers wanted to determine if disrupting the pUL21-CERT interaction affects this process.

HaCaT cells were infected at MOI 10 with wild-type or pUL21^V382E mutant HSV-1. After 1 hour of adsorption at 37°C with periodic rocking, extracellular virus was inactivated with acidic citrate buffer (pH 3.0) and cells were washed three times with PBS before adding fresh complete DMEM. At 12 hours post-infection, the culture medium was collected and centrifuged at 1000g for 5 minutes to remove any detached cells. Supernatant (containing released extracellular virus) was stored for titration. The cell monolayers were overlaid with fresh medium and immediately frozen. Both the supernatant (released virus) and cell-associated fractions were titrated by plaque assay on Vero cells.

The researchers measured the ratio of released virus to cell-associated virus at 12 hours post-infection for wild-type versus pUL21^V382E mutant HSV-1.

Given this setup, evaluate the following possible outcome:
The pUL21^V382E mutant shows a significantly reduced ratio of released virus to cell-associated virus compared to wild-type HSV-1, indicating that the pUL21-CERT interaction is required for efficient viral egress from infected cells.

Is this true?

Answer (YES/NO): NO